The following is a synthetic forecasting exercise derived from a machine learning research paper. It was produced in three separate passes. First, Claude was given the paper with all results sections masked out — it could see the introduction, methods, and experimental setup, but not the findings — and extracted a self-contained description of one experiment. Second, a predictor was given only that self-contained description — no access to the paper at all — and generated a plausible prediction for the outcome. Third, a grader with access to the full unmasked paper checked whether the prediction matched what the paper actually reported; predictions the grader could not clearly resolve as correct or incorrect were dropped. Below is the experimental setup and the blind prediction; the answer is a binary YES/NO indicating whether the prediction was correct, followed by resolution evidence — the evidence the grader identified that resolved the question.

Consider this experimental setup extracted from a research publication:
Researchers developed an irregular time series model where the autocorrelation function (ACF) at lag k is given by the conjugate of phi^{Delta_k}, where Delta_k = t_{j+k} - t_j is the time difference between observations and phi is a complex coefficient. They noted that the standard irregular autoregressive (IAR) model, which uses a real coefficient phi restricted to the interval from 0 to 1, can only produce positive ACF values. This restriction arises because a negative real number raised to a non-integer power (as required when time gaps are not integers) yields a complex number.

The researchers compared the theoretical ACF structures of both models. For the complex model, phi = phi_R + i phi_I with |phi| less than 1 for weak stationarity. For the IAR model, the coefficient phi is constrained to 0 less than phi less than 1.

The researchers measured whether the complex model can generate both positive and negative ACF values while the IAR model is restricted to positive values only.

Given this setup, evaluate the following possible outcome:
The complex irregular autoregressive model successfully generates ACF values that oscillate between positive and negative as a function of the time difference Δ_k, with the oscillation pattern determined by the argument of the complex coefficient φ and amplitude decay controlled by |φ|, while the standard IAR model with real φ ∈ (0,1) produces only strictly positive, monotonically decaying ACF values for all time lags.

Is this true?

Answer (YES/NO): YES